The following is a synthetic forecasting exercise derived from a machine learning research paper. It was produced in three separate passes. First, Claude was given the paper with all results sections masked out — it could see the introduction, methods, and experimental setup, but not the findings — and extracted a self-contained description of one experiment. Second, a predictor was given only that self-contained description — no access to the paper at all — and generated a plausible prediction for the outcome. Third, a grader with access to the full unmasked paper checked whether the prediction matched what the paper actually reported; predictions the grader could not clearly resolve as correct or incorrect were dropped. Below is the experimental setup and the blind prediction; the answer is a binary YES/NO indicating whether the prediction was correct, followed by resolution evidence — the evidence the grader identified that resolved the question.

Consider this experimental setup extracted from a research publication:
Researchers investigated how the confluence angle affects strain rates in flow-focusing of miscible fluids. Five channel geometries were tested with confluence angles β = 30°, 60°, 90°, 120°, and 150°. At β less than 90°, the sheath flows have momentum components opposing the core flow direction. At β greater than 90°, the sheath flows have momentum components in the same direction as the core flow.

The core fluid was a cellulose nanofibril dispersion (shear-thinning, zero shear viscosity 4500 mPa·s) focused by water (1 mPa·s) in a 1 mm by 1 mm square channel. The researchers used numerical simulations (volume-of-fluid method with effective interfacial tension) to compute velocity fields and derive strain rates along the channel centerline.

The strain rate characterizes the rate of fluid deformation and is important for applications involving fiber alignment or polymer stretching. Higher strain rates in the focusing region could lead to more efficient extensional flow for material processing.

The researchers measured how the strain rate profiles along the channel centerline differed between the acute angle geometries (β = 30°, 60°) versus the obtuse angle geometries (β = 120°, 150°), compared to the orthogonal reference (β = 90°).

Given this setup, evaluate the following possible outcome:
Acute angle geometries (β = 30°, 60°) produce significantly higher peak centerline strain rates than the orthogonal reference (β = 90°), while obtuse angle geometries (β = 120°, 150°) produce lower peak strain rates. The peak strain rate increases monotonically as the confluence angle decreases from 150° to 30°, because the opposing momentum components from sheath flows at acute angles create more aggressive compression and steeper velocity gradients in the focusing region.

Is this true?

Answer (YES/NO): NO